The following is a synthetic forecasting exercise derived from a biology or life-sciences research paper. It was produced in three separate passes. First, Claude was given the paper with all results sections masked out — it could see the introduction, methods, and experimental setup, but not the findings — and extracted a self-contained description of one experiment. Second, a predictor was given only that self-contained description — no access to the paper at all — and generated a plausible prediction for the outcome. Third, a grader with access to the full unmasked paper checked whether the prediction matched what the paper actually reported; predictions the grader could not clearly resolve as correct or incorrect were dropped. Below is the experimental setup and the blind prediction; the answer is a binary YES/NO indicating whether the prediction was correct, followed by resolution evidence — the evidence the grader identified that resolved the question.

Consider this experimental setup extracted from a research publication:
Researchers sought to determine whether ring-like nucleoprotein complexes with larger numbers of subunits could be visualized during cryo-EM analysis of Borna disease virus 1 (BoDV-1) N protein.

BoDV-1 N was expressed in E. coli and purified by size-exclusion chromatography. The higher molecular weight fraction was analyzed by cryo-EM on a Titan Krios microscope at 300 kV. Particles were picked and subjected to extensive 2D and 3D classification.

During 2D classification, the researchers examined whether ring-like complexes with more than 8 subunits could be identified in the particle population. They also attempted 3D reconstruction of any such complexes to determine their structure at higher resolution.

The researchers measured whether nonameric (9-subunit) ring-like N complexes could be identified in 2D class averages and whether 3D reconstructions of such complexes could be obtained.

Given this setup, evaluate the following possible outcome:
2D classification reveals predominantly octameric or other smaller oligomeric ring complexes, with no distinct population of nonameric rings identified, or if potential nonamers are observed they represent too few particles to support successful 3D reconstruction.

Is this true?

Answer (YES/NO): YES